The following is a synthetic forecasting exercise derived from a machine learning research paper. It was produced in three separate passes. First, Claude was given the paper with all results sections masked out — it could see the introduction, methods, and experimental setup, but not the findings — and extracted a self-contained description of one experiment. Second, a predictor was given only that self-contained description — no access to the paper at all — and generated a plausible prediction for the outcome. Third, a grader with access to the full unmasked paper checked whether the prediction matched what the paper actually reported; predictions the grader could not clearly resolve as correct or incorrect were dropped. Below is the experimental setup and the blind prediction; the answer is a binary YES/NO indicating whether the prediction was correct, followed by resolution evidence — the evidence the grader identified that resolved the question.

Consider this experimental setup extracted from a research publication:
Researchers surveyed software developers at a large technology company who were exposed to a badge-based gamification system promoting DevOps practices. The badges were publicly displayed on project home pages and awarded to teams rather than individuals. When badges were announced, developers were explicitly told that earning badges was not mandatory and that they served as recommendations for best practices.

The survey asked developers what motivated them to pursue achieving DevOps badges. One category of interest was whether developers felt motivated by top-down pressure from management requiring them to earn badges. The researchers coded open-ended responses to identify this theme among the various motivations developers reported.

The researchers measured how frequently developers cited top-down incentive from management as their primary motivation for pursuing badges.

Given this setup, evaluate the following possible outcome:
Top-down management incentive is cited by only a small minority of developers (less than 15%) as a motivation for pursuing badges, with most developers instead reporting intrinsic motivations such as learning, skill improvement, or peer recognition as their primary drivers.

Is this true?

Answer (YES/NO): NO